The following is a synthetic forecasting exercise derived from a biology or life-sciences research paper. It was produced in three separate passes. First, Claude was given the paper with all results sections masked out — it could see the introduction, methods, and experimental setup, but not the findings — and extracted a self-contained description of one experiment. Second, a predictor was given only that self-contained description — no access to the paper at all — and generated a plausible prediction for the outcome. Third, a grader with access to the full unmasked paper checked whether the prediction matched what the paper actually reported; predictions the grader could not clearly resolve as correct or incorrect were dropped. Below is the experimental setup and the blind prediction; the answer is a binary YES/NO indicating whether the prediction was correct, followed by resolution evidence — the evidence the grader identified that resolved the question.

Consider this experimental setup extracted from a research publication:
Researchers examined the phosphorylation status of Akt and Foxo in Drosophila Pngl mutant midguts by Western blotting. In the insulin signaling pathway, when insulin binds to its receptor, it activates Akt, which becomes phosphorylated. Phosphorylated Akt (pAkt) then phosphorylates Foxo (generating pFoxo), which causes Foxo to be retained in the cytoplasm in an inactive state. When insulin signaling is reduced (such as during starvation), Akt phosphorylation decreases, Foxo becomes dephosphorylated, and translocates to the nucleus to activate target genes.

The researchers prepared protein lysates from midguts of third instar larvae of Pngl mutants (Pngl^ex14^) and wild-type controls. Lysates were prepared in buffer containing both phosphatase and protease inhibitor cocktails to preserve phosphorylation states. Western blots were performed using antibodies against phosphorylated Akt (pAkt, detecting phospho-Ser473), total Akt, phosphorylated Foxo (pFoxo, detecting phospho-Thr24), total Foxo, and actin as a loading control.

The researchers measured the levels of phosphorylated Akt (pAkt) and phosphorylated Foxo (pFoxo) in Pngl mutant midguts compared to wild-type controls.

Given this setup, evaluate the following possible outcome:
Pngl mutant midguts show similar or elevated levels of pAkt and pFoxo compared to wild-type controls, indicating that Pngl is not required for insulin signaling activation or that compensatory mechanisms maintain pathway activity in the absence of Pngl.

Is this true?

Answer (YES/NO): NO